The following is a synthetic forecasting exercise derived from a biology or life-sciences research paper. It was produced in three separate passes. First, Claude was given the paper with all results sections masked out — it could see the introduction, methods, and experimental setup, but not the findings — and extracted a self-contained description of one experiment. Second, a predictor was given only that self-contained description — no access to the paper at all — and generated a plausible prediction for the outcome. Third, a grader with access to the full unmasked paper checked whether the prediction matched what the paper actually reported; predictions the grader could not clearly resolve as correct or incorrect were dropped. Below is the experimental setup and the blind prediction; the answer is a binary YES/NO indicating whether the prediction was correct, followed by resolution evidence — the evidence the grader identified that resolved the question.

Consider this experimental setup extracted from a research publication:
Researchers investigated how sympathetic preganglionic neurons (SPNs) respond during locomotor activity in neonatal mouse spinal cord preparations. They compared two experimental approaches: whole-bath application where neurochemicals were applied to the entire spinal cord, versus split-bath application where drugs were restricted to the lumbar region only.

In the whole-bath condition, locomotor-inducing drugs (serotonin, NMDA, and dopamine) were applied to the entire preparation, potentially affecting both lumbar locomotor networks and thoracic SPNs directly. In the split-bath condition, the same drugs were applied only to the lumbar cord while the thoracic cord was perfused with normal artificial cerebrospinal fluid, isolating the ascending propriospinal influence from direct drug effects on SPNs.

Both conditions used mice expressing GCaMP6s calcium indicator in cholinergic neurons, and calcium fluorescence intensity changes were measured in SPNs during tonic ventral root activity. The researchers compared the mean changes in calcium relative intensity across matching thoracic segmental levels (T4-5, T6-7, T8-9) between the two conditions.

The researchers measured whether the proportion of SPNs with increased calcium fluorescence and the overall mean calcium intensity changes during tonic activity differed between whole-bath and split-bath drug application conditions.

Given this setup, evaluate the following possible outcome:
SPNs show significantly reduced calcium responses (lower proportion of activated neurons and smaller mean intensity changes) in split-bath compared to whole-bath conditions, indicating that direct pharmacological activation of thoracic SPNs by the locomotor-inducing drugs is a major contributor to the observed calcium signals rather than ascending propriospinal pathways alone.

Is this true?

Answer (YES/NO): YES